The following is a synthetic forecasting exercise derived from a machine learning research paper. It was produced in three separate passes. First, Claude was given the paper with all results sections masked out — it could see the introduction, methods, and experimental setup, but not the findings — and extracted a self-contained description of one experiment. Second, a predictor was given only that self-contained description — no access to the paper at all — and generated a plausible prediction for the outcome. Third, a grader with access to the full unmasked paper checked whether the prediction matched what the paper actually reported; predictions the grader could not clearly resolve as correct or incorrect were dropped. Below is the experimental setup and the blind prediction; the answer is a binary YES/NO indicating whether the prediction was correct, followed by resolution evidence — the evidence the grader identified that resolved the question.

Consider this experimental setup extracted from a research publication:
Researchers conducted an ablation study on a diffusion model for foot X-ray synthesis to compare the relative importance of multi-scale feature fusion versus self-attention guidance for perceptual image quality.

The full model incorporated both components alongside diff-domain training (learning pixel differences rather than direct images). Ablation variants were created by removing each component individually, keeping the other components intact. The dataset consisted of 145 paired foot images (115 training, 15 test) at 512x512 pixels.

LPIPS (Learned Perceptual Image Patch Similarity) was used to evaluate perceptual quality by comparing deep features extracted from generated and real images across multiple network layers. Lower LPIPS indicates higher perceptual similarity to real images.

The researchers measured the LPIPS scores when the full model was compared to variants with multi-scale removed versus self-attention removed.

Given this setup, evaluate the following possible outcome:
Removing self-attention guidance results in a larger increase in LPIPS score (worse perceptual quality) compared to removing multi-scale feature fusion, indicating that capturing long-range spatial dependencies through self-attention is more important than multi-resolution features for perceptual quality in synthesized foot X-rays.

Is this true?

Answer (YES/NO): NO